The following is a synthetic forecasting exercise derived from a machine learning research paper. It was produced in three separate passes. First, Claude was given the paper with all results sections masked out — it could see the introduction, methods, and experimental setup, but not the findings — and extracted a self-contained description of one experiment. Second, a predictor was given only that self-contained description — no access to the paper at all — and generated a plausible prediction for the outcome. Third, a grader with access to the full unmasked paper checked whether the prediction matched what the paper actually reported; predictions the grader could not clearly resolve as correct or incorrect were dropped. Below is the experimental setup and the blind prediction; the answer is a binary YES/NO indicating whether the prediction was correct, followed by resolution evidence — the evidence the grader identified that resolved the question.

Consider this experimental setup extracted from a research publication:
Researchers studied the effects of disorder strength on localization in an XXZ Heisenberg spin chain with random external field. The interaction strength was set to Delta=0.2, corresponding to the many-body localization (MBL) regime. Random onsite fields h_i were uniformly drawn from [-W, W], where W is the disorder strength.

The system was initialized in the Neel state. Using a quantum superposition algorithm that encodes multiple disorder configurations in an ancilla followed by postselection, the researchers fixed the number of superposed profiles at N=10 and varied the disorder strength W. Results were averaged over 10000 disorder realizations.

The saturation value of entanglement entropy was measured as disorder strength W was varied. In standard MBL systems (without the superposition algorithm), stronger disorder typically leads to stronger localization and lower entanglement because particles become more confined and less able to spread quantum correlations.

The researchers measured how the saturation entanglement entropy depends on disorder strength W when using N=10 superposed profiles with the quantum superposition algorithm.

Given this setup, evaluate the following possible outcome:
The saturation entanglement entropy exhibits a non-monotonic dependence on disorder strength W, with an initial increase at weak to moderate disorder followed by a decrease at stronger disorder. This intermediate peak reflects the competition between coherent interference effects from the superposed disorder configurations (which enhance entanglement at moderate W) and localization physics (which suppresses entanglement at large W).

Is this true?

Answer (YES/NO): NO